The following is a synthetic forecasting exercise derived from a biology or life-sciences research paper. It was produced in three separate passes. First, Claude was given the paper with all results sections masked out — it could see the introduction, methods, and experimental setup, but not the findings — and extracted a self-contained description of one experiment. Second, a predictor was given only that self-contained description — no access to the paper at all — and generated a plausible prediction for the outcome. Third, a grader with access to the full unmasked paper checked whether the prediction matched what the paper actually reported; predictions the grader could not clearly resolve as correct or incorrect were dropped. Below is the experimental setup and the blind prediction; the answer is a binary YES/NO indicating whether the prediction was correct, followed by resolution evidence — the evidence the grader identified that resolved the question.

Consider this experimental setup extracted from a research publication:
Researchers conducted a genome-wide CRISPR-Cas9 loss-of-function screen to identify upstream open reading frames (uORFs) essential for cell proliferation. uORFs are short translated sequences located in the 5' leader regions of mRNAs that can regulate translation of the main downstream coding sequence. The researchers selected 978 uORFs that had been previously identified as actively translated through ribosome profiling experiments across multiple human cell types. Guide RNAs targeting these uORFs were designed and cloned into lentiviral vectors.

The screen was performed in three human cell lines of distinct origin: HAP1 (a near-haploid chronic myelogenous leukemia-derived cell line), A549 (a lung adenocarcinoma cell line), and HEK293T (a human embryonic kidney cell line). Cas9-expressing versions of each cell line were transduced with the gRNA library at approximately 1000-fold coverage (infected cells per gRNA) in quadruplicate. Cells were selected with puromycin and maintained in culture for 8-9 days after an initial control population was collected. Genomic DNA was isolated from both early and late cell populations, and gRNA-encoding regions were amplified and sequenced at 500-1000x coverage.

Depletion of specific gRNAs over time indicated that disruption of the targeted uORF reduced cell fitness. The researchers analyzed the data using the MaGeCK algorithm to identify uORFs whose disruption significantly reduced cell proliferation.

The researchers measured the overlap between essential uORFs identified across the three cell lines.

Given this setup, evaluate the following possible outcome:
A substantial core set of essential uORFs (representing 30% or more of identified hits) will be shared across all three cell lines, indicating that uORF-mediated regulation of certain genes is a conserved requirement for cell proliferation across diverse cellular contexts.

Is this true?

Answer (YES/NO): NO